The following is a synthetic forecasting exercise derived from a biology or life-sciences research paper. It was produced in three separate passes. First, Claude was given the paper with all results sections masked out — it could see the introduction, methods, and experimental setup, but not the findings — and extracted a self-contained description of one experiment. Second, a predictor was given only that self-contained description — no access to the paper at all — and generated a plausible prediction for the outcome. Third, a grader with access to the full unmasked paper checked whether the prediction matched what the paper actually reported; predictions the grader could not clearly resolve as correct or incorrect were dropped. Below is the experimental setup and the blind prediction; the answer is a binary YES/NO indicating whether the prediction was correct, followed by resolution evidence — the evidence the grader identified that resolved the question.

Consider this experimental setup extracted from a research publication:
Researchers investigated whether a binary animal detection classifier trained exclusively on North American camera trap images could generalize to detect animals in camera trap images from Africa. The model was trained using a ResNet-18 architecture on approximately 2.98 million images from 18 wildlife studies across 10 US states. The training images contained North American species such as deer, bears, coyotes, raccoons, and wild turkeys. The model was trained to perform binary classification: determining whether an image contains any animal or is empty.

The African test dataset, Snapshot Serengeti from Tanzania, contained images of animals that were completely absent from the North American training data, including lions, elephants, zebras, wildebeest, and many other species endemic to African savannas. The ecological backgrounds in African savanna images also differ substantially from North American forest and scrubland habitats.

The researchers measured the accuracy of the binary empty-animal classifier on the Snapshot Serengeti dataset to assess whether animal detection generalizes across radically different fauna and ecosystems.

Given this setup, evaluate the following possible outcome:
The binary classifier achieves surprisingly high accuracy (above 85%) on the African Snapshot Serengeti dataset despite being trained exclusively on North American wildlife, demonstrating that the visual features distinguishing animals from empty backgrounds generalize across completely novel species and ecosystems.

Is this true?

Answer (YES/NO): YES